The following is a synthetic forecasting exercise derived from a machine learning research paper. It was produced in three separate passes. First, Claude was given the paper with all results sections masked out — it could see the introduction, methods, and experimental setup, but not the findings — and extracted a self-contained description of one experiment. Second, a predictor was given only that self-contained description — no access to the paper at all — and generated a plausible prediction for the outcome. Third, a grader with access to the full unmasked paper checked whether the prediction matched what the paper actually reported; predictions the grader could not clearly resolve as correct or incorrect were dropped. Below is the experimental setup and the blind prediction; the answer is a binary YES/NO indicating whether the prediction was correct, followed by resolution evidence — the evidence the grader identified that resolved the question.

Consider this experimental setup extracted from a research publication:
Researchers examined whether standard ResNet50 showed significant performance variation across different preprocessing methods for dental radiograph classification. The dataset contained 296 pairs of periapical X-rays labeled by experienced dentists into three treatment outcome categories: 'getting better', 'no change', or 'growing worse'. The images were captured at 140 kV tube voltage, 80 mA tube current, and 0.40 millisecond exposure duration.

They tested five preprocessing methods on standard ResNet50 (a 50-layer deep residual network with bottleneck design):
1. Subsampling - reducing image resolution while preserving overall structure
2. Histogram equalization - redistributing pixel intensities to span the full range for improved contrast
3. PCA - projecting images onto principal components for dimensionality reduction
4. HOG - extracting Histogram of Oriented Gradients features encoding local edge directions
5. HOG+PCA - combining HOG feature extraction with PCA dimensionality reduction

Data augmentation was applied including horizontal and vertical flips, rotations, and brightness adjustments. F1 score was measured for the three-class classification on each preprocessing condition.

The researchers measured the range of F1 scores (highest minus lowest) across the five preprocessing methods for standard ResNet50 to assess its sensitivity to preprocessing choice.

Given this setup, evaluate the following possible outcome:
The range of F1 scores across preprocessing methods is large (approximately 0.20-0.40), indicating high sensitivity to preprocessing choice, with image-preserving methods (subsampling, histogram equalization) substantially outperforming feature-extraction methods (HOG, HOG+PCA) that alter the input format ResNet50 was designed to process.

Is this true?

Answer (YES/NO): NO